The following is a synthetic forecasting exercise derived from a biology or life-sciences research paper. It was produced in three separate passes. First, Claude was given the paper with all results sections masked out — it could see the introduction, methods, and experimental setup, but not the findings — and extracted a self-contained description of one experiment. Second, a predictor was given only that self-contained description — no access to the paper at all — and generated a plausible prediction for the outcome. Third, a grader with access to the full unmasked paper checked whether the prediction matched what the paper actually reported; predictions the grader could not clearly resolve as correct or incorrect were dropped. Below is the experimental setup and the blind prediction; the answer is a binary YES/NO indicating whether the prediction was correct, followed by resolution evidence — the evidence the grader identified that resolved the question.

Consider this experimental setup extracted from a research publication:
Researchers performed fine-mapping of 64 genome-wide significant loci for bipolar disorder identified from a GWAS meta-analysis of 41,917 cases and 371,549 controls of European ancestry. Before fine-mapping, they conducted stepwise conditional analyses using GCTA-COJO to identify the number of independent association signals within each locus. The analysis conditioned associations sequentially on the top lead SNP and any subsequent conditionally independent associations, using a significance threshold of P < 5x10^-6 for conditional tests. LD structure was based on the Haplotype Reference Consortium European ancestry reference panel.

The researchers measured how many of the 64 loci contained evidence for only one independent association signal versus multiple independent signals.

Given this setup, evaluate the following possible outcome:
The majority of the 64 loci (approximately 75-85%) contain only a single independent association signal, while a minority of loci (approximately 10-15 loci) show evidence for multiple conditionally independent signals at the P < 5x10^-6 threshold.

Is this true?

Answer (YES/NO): NO